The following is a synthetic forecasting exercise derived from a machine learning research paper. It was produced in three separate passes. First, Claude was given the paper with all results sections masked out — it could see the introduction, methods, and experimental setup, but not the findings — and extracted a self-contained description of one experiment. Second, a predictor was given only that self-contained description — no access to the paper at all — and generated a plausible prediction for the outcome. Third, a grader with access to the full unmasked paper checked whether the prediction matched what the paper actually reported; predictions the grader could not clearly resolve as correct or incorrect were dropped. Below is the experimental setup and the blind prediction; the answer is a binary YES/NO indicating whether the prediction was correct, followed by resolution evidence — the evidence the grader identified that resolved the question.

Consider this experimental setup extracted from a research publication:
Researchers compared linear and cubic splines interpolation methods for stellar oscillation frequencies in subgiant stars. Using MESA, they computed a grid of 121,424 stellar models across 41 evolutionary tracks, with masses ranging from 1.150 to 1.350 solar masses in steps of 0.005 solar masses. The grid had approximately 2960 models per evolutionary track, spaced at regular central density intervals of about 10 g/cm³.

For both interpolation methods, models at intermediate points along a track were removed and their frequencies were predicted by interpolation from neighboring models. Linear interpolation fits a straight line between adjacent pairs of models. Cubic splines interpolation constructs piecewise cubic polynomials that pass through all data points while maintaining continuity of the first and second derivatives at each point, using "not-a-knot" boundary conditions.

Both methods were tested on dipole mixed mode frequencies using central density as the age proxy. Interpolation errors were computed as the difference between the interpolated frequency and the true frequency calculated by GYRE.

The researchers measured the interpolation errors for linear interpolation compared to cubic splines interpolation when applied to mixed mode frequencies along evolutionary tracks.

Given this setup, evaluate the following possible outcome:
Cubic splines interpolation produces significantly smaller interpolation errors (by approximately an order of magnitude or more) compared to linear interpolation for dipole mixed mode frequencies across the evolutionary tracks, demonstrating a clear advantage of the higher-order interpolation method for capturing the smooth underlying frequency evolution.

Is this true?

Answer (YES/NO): YES